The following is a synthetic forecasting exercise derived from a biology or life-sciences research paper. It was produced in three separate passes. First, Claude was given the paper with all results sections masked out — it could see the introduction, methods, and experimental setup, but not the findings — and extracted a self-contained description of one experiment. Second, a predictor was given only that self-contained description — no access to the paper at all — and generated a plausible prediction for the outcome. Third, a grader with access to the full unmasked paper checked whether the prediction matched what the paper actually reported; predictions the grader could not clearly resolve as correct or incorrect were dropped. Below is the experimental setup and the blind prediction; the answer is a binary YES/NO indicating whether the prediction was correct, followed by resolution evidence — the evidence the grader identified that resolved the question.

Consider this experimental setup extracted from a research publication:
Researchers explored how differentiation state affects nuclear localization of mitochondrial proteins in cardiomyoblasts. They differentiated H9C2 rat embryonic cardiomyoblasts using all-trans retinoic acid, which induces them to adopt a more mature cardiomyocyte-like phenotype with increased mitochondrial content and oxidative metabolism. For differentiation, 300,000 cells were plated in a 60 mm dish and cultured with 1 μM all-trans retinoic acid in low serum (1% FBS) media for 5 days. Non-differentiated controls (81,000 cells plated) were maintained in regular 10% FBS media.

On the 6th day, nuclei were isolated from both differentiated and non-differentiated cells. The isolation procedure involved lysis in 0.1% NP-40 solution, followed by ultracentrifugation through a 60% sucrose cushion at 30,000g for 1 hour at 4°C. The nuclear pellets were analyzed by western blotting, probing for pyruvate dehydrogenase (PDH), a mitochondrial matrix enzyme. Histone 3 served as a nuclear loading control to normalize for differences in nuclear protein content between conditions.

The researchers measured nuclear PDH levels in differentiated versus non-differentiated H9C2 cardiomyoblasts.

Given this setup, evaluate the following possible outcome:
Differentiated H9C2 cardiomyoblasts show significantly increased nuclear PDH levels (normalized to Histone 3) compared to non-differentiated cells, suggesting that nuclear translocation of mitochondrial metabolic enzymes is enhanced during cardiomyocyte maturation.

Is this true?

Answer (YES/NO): YES